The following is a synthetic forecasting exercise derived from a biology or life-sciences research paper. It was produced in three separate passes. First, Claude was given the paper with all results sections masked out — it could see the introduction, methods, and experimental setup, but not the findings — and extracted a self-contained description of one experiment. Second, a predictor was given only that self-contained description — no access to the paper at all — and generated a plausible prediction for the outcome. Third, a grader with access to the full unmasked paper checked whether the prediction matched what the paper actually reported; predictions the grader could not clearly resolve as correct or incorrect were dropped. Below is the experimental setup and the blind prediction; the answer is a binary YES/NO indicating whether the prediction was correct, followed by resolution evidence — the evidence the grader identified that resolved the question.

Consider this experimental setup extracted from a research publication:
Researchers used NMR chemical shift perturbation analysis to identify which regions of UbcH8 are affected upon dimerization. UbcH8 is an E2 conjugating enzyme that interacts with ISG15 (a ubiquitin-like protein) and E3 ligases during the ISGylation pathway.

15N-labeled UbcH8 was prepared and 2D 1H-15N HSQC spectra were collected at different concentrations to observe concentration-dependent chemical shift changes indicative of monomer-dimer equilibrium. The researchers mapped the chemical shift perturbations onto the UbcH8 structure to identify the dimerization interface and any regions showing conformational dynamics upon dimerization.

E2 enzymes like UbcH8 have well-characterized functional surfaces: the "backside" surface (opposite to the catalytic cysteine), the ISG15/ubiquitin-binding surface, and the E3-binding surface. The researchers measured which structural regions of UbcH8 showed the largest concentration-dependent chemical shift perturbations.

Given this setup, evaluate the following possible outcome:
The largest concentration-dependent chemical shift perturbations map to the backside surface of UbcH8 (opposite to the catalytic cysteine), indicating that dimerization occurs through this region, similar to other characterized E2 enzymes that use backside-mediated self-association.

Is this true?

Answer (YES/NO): NO